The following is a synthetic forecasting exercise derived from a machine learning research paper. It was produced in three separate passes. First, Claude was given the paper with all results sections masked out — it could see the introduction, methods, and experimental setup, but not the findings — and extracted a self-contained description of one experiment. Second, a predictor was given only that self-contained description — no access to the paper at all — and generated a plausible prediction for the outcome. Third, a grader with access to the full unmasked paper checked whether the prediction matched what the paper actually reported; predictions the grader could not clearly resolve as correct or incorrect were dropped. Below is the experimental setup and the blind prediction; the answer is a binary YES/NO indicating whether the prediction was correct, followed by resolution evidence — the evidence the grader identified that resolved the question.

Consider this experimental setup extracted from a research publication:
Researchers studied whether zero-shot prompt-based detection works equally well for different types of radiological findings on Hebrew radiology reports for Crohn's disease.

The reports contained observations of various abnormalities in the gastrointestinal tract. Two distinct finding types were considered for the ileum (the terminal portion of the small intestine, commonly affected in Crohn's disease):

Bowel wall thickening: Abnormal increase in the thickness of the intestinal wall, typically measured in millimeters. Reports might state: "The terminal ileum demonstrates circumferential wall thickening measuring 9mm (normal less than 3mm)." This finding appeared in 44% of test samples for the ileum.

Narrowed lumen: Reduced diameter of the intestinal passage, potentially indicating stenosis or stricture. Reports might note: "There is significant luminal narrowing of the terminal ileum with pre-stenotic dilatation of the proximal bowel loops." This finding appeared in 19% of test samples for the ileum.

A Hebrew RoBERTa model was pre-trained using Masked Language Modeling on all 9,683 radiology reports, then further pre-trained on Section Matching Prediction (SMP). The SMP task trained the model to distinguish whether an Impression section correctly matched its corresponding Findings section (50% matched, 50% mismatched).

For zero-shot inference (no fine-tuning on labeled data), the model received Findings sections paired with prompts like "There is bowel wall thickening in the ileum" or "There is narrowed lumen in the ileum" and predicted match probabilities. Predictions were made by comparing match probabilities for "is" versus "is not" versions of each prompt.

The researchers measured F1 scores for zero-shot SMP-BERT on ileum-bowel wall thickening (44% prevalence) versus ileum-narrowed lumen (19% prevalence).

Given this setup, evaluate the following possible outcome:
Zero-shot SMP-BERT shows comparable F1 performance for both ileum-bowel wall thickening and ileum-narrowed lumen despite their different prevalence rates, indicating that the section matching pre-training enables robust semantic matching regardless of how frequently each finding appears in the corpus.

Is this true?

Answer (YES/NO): YES